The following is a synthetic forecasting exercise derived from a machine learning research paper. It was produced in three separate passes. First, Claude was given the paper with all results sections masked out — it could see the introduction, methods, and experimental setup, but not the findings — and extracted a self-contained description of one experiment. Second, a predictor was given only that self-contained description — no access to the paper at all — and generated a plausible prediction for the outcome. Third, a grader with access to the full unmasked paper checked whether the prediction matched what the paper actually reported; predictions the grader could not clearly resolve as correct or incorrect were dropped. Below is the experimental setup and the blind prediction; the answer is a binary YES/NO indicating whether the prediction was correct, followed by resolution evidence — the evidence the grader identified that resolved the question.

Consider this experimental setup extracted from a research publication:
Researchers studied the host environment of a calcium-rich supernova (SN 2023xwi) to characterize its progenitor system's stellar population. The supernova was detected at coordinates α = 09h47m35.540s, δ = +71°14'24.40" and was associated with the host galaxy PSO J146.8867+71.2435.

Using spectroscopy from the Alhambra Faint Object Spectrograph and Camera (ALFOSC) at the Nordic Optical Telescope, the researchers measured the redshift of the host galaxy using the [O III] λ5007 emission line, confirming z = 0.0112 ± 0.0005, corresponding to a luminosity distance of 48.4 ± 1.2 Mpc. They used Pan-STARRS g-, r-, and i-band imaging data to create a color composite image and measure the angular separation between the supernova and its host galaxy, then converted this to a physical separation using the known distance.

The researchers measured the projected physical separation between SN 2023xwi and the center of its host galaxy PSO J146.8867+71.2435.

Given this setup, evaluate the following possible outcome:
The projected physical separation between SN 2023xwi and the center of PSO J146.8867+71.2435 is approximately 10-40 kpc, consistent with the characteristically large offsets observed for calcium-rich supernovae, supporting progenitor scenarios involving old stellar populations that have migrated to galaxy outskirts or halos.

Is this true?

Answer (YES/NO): NO